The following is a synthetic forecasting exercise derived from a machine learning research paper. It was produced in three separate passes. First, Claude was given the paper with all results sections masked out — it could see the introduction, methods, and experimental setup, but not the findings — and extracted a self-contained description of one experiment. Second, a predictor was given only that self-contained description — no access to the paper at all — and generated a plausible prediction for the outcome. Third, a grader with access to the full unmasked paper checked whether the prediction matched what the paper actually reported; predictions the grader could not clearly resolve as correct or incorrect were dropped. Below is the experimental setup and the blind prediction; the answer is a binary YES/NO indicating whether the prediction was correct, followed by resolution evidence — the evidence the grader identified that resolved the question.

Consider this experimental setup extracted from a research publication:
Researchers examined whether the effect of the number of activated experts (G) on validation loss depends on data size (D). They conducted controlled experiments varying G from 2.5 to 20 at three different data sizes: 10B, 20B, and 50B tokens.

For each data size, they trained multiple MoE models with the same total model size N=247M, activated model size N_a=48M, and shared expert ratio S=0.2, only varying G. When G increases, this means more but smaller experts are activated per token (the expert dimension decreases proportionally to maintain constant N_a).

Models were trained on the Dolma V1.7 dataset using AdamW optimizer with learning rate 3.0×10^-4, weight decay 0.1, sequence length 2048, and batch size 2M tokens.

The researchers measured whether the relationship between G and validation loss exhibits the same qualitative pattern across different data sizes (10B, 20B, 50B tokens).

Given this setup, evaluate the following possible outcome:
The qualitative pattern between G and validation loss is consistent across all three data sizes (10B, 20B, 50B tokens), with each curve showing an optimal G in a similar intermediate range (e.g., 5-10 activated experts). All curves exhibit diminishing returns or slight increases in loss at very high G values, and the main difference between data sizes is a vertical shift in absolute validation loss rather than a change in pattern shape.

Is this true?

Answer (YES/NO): YES